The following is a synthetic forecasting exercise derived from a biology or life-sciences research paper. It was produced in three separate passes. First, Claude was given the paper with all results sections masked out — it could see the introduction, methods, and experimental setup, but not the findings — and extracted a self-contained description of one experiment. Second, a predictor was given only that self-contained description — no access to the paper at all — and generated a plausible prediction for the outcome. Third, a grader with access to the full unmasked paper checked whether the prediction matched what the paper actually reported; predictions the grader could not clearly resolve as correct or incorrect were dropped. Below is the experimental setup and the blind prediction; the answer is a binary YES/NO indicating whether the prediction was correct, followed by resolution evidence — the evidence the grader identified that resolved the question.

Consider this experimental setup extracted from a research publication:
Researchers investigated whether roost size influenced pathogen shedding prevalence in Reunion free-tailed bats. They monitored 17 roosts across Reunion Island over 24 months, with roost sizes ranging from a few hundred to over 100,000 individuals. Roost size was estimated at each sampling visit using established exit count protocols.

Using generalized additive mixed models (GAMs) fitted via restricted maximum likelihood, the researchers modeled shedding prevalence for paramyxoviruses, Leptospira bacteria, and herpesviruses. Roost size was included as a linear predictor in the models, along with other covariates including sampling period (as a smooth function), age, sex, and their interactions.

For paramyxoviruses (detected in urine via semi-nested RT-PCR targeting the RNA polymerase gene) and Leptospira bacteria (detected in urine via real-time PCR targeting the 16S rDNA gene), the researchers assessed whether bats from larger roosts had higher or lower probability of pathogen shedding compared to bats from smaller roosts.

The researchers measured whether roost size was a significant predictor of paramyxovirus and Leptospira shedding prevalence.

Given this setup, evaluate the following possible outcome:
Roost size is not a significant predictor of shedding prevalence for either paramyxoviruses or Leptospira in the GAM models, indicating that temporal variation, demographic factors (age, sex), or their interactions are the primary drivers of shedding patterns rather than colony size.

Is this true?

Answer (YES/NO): YES